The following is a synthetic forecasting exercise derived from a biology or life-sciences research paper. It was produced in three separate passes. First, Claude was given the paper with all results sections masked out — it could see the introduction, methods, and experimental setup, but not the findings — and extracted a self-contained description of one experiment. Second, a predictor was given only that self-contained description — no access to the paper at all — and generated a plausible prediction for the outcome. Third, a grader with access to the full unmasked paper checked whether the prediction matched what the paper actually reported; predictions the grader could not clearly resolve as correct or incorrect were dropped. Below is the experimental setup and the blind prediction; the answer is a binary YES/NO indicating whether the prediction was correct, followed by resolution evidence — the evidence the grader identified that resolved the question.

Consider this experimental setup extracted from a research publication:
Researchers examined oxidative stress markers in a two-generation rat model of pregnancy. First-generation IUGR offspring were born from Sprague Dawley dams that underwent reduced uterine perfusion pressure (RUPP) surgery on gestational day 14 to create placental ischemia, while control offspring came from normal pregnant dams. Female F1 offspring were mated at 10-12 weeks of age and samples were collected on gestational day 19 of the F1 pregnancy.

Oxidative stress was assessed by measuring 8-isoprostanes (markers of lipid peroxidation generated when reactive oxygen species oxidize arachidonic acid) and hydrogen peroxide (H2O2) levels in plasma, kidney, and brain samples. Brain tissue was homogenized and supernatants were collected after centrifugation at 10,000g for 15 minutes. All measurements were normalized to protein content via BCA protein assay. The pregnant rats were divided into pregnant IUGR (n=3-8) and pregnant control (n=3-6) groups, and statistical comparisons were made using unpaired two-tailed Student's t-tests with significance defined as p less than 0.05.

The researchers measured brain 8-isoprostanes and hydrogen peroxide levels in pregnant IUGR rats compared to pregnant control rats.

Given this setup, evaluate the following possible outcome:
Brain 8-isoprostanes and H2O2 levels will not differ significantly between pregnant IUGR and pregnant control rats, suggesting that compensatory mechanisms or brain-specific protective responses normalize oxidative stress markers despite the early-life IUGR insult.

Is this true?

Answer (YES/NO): NO